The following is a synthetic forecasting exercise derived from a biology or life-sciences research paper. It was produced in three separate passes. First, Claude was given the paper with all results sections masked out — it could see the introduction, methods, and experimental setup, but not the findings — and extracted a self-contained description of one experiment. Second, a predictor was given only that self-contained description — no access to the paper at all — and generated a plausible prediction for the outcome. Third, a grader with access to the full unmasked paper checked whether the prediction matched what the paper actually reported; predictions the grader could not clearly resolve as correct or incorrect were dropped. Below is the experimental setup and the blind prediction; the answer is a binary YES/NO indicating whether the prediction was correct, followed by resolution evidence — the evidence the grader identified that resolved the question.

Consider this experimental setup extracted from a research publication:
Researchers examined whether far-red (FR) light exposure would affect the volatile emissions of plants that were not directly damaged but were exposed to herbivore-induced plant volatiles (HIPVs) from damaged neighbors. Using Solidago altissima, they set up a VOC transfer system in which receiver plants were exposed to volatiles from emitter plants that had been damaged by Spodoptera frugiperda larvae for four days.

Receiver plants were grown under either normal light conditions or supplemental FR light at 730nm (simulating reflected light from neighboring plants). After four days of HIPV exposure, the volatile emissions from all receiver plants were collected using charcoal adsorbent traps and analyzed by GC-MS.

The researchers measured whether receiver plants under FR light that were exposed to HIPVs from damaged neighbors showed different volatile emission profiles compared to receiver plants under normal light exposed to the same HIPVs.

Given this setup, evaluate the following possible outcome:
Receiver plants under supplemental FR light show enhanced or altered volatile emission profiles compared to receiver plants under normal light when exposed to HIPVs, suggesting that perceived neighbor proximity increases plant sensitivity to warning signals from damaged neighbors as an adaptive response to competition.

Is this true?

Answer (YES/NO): NO